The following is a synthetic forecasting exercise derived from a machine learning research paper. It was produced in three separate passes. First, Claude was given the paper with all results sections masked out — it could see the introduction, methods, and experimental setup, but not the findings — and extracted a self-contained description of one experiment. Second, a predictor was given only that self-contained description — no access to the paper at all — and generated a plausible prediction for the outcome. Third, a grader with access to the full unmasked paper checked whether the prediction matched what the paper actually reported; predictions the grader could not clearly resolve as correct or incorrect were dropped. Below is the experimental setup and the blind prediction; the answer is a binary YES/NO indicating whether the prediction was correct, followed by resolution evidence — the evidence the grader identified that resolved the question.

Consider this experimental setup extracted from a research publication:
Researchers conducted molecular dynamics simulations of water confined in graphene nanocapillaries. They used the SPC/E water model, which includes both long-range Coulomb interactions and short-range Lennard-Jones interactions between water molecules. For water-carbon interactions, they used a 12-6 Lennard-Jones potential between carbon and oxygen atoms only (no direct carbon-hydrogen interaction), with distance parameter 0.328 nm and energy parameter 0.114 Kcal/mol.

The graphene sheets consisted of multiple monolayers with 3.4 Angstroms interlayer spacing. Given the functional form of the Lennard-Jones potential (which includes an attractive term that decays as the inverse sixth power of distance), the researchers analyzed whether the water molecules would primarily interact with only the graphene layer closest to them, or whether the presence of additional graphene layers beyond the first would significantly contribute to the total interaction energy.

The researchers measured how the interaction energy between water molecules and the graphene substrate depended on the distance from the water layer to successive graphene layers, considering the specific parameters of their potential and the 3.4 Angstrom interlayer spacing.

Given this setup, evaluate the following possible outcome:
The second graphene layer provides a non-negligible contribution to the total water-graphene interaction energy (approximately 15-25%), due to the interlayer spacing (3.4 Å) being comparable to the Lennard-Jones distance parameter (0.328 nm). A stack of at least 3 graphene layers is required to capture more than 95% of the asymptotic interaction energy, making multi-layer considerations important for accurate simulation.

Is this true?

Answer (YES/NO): NO